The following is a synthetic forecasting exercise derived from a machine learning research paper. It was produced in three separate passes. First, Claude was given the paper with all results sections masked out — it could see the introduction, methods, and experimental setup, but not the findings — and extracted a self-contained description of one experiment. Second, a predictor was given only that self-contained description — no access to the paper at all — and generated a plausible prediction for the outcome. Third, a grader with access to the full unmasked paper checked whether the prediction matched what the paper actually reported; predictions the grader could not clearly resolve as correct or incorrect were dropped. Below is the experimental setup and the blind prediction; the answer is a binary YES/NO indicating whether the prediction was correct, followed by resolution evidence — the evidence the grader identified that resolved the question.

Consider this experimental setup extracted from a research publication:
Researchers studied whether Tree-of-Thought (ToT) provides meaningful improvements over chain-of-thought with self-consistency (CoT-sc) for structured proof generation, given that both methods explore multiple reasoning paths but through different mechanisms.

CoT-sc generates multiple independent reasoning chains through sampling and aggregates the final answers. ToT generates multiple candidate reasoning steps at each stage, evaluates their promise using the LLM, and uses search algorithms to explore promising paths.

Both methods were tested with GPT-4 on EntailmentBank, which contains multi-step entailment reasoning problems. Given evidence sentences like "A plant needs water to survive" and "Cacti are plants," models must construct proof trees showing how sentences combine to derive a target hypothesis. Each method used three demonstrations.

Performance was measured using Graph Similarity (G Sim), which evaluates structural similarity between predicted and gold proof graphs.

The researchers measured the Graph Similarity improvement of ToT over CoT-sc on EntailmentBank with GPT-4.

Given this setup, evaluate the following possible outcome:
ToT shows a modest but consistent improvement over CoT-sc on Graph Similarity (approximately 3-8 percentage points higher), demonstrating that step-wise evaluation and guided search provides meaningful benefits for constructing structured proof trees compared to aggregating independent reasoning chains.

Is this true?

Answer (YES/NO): NO